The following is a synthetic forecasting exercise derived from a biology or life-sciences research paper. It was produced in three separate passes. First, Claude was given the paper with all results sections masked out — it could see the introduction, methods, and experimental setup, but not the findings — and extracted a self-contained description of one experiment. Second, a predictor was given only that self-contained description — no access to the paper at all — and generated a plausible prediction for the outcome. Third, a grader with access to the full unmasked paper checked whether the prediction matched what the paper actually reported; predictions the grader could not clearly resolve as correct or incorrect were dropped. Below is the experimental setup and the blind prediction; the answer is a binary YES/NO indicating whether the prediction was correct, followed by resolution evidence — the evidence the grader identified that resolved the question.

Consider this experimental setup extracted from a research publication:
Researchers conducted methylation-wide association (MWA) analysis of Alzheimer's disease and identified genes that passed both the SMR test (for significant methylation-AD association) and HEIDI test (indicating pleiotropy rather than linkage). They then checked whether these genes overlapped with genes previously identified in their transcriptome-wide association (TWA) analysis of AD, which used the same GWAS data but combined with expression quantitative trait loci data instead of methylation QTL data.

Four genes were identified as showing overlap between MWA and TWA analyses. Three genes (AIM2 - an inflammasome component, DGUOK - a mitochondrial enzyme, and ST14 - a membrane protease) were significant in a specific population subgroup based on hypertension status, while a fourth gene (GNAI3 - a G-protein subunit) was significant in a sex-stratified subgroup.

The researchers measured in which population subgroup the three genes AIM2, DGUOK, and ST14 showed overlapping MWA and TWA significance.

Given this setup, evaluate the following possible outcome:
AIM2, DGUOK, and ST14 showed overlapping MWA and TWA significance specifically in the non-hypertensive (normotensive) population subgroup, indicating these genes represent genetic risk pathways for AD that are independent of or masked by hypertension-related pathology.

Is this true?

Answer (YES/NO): YES